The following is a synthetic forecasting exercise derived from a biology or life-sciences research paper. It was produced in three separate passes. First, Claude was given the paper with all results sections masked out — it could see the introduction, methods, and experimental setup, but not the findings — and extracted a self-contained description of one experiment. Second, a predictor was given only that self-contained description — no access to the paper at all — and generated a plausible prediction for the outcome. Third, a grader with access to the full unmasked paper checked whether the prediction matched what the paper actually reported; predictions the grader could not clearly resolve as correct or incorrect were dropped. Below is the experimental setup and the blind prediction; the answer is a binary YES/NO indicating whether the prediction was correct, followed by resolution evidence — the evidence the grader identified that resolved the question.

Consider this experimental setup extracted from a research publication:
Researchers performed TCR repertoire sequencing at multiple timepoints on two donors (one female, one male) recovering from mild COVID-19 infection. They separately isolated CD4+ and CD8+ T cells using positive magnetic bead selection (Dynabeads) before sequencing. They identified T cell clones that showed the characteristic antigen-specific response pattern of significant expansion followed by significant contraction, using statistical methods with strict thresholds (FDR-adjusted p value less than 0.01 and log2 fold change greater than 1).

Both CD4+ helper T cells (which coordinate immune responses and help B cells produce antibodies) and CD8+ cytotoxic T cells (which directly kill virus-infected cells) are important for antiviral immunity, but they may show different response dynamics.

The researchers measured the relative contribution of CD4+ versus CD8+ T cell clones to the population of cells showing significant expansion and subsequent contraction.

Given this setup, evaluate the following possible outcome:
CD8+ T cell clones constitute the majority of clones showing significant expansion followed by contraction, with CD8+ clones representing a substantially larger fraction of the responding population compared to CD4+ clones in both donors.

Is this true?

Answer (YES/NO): NO